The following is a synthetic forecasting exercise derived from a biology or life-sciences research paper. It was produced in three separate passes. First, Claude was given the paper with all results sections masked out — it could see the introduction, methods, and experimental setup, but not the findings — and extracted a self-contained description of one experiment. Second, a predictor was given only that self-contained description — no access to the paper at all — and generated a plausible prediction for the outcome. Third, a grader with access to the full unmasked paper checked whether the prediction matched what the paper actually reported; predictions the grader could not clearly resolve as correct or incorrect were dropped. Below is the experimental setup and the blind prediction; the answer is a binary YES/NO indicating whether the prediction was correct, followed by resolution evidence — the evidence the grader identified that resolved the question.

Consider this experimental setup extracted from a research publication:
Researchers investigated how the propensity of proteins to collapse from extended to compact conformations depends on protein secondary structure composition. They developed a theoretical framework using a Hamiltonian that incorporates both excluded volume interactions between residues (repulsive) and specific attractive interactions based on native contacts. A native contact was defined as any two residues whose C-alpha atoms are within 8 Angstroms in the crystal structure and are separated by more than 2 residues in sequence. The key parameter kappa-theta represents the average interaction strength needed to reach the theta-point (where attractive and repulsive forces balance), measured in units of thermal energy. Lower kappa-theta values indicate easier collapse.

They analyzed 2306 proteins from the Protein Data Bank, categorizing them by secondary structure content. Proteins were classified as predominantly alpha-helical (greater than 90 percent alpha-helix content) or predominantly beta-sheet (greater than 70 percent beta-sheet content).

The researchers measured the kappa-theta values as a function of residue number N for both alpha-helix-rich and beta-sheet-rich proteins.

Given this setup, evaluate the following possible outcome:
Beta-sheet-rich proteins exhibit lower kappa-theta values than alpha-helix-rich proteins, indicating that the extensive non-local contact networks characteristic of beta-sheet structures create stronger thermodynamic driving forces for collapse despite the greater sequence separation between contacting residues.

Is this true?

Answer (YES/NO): YES